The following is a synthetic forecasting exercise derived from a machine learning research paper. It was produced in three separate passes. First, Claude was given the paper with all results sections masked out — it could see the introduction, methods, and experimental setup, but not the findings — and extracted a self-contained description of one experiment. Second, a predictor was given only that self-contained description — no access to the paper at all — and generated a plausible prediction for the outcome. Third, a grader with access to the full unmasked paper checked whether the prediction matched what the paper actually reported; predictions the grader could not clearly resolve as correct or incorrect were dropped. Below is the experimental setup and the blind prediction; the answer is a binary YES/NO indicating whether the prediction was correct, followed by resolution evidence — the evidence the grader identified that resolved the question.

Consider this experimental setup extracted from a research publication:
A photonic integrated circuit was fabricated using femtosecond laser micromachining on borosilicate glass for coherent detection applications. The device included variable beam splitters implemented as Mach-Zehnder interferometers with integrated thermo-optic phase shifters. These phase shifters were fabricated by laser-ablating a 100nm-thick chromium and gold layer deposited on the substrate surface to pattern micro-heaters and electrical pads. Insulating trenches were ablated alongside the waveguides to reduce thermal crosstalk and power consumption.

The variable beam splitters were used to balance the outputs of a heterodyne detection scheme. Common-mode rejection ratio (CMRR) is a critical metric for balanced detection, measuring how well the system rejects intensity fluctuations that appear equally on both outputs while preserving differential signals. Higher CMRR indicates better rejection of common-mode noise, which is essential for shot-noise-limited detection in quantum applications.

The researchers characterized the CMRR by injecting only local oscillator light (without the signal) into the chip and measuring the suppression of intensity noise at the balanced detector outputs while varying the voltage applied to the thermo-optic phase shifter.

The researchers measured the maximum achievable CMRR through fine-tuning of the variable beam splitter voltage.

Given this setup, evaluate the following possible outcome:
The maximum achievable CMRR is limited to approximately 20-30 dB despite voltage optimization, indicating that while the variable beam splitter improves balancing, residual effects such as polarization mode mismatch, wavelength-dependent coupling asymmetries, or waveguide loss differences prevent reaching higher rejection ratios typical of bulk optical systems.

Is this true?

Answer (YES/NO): NO